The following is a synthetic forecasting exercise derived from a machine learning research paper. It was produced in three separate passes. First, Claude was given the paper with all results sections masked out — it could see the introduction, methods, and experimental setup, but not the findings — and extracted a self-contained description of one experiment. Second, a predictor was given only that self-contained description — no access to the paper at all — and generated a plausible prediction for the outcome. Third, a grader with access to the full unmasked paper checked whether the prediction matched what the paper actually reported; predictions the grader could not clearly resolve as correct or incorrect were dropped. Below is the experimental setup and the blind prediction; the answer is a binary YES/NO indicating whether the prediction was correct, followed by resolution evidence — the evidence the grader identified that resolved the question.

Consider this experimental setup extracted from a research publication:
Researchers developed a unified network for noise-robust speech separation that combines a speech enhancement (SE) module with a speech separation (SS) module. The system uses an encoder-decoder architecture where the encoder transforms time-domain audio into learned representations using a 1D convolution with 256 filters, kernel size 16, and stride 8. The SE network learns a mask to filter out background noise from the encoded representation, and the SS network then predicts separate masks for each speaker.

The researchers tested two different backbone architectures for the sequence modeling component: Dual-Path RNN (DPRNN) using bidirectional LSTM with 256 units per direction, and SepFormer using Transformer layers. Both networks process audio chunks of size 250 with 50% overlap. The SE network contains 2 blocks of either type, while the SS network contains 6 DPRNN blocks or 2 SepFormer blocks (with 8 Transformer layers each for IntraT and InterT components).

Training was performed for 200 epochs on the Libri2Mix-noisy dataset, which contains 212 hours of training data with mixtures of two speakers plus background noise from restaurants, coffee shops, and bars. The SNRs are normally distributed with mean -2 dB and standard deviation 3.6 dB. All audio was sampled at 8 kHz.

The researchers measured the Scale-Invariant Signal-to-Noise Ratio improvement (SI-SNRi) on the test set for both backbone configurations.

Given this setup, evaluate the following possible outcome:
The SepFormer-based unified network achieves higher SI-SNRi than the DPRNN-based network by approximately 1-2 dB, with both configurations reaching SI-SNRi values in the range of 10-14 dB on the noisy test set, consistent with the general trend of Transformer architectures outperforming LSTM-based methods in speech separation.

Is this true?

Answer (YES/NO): NO